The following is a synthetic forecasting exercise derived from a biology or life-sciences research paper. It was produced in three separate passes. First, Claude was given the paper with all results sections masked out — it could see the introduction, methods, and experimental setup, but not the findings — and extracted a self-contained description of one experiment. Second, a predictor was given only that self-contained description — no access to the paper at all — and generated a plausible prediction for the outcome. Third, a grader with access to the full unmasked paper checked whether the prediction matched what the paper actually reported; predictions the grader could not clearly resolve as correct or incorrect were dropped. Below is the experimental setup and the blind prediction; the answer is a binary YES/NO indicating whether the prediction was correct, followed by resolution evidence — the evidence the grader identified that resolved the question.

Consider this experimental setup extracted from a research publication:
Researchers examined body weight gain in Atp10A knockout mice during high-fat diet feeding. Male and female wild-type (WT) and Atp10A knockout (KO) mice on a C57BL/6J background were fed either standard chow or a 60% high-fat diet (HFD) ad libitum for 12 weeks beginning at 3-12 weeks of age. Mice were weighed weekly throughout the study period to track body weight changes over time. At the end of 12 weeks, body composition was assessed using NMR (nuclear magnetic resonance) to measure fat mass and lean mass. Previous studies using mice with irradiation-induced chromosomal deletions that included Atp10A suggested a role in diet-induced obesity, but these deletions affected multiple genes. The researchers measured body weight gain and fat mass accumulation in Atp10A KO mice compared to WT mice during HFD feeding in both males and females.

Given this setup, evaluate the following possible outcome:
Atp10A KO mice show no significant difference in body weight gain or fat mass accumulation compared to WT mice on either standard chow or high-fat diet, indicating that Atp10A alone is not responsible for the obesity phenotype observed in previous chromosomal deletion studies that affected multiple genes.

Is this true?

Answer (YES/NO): YES